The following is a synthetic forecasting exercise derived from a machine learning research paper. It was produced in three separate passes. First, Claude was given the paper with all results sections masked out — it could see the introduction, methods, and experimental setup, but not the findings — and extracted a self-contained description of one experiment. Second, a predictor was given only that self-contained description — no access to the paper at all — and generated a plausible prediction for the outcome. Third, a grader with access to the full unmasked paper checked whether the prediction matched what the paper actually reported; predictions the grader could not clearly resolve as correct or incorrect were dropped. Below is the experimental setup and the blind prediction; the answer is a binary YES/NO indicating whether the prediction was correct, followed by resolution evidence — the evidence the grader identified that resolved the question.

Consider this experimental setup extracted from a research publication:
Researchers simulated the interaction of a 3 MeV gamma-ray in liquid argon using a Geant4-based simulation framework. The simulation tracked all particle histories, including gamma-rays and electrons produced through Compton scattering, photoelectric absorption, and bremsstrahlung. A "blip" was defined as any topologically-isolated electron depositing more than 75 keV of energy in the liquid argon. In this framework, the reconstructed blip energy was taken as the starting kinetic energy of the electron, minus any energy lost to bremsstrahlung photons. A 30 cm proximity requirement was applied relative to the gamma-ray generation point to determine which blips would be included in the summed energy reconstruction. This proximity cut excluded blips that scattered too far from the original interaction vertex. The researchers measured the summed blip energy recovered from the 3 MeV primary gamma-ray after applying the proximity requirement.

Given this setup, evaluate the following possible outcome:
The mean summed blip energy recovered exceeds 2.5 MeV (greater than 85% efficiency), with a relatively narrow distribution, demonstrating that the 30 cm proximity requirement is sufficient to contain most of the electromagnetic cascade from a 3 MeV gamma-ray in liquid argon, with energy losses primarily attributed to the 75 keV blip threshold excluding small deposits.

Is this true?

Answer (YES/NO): NO